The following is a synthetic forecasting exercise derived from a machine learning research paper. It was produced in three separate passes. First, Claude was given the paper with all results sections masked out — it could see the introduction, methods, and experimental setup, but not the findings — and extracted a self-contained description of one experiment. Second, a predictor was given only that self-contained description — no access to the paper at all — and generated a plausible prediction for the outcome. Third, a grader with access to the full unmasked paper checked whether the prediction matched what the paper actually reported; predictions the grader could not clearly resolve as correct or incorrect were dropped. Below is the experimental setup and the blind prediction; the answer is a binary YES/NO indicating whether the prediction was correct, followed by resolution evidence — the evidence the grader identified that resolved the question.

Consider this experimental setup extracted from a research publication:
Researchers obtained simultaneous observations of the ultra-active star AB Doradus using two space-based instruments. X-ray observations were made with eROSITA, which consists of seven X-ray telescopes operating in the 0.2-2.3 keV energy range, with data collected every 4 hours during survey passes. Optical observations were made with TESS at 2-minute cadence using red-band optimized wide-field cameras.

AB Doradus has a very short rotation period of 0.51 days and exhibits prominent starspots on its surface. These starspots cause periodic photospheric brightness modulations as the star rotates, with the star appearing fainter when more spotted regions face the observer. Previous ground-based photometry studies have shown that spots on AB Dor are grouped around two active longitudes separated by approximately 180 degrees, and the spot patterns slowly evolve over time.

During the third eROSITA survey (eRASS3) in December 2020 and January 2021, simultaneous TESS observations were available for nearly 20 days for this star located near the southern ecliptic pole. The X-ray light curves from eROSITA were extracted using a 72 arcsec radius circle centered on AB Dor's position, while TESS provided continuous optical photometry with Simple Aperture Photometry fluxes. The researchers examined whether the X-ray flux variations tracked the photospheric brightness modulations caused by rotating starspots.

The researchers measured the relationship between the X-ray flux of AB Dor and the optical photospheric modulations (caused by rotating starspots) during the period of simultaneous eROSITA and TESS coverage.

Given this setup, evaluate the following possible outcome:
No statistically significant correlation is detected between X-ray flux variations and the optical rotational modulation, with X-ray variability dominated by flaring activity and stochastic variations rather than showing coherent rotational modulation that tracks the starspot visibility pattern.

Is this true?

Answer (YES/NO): YES